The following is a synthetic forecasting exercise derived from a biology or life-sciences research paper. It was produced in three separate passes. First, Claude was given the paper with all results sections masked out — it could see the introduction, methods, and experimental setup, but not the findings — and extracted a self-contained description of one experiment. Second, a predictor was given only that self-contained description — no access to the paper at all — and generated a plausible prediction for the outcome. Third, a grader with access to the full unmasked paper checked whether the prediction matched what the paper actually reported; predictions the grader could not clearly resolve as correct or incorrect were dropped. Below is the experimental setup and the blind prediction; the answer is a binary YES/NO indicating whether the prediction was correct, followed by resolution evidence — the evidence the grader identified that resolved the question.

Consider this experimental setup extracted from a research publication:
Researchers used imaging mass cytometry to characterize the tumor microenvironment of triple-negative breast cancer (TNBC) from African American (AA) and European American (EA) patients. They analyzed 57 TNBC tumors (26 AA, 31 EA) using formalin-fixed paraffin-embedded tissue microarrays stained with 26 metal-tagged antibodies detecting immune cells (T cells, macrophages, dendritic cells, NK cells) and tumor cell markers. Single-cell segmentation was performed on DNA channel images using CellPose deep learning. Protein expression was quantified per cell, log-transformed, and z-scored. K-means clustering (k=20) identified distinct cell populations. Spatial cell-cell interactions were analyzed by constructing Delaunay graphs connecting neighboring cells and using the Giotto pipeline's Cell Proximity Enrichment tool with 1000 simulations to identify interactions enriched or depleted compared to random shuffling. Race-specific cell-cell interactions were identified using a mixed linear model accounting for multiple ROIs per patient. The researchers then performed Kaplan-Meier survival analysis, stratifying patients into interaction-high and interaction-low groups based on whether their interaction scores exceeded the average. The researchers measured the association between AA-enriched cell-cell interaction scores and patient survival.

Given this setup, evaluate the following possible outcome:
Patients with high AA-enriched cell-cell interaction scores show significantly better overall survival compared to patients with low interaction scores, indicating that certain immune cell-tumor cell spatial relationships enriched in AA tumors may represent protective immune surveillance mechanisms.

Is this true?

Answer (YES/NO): NO